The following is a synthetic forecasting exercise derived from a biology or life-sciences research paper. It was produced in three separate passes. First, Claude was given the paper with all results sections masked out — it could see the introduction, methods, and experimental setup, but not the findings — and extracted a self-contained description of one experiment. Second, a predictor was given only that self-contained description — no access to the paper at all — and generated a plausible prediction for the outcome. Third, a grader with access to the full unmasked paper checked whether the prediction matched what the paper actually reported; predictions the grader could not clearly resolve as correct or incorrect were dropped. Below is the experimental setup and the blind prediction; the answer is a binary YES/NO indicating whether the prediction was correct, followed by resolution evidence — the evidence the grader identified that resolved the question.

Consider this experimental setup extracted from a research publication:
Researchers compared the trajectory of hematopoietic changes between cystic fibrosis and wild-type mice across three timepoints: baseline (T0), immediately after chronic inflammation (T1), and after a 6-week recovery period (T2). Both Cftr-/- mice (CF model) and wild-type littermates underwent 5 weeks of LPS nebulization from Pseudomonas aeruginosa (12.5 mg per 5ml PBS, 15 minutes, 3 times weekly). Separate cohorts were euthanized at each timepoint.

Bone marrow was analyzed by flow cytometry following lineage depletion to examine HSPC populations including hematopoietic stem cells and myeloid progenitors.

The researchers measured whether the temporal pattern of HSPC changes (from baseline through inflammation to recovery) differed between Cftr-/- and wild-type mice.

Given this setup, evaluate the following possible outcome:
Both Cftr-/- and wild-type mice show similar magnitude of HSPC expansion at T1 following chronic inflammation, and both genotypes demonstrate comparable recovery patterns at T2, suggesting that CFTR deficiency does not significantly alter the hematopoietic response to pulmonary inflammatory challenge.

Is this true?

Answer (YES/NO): NO